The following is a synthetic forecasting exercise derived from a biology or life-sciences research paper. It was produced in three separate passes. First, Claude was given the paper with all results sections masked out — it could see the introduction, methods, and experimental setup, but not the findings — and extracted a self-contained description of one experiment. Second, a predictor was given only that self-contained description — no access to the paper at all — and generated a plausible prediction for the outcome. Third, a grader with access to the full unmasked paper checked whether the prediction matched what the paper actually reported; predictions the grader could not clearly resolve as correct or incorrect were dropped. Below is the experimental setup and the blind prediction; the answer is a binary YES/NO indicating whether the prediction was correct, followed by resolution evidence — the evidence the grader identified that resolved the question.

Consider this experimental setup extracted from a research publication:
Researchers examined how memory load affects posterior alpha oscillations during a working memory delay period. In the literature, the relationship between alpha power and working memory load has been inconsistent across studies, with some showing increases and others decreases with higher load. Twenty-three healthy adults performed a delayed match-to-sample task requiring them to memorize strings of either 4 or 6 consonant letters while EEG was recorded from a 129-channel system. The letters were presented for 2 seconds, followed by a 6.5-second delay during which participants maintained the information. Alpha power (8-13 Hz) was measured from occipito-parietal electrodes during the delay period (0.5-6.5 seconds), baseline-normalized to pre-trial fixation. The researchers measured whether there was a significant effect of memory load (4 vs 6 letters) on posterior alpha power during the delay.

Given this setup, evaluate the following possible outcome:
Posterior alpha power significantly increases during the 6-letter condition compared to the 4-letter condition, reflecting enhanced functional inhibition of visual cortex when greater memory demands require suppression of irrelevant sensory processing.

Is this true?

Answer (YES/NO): YES